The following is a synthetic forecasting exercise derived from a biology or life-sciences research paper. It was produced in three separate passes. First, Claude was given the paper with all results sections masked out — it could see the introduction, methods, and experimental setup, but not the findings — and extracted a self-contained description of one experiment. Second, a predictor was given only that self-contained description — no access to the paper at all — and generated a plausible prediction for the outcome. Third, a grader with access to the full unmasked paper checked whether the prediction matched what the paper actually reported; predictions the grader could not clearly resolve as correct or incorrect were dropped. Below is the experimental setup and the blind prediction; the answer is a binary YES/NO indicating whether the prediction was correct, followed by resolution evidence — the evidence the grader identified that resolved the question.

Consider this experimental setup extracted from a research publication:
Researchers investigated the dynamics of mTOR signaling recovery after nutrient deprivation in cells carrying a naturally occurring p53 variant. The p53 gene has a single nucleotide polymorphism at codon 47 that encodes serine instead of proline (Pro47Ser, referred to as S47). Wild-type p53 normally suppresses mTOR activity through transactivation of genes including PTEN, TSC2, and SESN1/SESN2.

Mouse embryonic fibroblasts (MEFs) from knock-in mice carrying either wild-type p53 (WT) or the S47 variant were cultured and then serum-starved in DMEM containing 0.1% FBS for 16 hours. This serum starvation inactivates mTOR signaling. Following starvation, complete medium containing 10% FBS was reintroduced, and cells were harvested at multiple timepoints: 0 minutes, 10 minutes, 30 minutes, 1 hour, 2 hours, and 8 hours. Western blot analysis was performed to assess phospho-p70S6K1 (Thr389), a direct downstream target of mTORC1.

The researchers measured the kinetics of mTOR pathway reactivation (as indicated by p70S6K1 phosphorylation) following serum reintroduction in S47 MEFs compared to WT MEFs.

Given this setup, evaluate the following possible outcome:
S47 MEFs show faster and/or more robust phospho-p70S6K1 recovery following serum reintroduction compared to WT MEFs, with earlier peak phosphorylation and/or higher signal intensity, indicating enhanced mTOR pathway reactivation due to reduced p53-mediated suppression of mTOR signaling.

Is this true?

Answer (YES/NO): YES